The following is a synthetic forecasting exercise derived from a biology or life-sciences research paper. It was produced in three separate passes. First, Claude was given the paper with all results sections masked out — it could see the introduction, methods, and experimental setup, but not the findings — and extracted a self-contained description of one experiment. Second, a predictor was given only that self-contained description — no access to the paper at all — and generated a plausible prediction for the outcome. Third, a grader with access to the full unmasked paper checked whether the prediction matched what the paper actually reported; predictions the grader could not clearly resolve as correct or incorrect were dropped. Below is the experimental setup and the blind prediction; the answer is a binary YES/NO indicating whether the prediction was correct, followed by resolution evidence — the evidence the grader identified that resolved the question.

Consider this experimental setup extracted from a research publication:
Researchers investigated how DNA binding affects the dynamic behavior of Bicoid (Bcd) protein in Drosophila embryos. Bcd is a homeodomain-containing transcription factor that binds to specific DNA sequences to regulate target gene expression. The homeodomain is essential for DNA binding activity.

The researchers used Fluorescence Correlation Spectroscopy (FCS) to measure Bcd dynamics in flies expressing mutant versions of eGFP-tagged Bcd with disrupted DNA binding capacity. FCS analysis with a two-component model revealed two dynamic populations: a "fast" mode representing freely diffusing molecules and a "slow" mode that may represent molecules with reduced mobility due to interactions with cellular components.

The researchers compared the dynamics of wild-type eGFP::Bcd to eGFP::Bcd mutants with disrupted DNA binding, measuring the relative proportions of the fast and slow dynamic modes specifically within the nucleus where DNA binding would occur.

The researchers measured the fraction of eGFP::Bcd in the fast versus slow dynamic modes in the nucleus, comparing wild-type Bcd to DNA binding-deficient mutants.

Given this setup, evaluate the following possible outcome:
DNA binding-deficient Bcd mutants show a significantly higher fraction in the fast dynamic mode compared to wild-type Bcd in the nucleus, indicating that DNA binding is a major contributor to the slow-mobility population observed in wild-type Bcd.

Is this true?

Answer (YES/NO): YES